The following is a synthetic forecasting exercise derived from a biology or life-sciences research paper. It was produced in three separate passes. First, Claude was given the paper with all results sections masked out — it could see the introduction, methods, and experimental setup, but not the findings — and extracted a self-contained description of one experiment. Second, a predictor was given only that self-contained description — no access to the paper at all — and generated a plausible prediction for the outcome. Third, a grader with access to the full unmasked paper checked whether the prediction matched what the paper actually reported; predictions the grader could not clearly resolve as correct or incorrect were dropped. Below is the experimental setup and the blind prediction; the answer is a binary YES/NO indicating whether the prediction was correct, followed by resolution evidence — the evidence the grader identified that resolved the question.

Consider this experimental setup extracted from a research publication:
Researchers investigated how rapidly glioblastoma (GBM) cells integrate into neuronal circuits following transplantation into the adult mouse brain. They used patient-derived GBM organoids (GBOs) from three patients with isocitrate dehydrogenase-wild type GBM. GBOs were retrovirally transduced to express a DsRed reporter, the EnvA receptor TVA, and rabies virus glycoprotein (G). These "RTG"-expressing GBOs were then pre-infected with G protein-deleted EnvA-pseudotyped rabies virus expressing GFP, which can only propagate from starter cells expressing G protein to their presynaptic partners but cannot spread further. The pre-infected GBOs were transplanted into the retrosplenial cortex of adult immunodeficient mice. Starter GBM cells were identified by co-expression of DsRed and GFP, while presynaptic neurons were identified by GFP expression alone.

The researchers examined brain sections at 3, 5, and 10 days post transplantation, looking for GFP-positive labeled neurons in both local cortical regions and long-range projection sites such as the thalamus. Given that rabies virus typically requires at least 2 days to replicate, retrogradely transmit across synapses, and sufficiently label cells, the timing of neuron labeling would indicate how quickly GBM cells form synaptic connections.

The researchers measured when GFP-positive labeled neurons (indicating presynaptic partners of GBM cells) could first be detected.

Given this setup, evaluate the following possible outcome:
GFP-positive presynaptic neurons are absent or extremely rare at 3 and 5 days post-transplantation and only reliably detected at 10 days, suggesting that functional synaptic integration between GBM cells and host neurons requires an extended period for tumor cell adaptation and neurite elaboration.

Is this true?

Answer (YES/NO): NO